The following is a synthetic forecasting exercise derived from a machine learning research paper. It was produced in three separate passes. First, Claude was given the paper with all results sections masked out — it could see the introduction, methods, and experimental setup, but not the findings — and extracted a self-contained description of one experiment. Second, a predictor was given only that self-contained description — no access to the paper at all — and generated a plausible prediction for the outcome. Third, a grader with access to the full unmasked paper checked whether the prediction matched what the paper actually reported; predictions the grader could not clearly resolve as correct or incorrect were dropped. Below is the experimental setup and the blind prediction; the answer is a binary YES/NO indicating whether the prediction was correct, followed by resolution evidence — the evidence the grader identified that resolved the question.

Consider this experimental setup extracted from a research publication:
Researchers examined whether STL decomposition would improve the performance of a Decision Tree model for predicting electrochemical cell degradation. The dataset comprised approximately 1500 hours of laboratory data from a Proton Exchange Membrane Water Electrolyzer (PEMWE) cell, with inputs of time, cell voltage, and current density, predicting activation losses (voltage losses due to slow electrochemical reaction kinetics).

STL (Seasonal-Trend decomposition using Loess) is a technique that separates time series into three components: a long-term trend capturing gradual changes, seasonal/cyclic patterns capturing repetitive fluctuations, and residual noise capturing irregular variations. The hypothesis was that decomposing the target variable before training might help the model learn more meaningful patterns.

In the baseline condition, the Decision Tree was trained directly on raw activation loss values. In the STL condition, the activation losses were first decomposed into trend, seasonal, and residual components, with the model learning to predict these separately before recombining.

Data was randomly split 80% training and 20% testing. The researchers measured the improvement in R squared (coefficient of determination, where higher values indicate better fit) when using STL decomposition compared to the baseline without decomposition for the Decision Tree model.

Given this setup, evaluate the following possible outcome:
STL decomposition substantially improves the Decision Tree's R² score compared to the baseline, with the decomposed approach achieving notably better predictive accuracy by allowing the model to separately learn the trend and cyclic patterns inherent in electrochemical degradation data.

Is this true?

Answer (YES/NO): YES